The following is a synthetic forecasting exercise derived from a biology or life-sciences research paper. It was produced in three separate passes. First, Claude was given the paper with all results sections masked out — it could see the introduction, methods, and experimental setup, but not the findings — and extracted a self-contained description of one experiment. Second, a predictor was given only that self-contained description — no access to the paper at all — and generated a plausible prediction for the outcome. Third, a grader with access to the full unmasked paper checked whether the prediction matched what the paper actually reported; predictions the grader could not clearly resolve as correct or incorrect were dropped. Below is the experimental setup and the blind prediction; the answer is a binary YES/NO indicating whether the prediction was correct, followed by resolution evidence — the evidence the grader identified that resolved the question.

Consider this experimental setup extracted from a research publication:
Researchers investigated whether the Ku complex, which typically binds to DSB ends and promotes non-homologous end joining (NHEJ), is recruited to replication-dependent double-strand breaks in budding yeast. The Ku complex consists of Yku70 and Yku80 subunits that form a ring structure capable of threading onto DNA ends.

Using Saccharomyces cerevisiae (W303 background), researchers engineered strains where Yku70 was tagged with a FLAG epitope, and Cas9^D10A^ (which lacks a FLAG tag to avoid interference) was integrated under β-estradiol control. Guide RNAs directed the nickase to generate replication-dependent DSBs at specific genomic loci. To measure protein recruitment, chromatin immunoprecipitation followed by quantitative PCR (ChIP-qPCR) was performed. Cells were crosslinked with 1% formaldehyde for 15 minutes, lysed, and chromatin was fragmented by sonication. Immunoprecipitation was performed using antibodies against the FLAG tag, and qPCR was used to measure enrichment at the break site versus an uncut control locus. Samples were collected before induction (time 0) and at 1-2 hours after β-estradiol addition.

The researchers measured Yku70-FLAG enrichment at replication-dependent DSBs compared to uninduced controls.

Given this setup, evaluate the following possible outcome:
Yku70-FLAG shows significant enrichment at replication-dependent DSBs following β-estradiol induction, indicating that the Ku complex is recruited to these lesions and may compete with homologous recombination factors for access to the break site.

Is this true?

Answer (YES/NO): NO